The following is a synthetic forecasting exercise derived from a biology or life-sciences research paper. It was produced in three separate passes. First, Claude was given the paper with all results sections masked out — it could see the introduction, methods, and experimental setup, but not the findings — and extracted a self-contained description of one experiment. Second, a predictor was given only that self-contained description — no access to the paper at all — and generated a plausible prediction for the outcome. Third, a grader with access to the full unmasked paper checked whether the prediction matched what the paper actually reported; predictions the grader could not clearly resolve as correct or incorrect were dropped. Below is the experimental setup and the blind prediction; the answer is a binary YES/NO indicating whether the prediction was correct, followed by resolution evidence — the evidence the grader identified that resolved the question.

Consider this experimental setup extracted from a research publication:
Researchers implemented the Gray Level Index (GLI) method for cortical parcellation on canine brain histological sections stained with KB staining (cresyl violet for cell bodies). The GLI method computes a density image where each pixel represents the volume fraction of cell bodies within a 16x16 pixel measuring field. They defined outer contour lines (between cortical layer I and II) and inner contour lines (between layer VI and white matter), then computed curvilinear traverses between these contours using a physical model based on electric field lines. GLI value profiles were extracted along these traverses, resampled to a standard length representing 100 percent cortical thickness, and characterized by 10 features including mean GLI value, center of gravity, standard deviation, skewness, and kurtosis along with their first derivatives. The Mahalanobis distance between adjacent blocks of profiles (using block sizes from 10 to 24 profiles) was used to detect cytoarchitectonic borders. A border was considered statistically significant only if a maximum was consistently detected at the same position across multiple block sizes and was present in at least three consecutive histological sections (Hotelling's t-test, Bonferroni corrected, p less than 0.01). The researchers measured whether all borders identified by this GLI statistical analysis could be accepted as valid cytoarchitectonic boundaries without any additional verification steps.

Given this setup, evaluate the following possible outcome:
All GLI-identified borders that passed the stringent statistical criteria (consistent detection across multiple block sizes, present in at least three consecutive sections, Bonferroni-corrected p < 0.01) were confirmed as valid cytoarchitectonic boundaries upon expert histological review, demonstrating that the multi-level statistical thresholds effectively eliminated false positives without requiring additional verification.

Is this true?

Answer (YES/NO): NO